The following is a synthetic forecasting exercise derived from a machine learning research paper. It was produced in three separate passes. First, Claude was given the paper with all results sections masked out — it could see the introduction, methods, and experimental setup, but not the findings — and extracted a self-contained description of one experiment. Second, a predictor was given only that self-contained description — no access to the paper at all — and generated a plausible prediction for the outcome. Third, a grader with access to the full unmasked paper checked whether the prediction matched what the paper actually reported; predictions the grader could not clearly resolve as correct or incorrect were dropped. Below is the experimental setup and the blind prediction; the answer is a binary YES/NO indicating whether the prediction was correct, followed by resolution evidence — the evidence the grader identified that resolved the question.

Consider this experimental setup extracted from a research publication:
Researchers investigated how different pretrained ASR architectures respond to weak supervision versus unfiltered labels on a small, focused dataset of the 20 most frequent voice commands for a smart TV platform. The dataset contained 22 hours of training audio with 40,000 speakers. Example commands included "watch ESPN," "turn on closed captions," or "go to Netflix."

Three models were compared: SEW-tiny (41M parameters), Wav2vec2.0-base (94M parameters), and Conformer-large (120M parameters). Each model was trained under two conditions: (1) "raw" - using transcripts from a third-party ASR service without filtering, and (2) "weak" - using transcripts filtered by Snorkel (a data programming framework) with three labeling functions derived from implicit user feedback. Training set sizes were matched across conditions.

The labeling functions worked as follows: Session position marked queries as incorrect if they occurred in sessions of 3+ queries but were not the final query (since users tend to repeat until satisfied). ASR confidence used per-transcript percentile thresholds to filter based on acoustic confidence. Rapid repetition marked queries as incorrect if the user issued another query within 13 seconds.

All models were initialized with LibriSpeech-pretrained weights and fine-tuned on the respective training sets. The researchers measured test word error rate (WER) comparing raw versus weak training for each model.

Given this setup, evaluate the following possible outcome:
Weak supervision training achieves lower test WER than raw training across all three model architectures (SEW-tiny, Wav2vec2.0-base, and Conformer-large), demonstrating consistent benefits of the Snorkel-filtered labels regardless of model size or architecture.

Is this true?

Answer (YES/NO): NO